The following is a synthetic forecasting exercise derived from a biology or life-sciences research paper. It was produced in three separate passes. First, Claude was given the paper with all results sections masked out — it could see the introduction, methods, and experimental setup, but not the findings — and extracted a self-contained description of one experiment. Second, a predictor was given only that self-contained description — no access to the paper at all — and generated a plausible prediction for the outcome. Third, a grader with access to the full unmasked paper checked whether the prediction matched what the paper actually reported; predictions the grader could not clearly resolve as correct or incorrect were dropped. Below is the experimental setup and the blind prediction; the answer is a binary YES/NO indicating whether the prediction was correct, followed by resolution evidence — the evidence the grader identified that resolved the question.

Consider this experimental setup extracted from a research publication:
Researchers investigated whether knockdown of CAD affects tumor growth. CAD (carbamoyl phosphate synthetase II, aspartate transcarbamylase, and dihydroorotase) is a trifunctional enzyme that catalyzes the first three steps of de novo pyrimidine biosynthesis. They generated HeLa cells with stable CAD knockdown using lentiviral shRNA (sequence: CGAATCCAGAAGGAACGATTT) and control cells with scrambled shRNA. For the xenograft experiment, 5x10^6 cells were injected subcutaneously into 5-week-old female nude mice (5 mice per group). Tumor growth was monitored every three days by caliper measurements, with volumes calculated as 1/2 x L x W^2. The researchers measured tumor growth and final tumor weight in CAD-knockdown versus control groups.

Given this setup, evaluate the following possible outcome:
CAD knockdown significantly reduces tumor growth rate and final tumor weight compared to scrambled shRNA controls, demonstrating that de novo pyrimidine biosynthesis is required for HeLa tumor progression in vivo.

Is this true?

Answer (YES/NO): YES